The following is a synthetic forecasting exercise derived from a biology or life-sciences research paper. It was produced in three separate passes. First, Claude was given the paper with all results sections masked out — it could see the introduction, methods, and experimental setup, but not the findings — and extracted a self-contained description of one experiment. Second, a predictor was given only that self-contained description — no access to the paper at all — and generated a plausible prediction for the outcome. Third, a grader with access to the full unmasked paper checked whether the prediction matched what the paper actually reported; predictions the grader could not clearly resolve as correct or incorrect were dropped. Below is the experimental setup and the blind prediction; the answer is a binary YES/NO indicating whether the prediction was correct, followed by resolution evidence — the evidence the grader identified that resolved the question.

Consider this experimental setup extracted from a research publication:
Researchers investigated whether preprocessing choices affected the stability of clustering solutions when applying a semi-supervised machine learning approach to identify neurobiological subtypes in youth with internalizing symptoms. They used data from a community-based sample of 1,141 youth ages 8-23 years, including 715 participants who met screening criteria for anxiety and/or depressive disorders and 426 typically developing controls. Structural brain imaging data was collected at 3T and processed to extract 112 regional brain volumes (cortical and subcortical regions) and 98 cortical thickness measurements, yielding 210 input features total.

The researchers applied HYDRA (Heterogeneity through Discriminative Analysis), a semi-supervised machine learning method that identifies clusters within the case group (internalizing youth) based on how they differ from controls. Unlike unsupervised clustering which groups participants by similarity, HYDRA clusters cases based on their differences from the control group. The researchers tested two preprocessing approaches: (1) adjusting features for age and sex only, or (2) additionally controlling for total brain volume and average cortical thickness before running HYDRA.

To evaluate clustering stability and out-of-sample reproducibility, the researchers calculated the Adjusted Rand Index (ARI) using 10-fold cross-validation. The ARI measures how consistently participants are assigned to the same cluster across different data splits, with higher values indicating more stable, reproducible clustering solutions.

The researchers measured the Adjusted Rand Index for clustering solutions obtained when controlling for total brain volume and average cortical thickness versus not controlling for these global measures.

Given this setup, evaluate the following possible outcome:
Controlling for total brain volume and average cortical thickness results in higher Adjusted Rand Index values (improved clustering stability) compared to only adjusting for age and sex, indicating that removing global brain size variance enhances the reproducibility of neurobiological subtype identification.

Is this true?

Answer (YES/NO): NO